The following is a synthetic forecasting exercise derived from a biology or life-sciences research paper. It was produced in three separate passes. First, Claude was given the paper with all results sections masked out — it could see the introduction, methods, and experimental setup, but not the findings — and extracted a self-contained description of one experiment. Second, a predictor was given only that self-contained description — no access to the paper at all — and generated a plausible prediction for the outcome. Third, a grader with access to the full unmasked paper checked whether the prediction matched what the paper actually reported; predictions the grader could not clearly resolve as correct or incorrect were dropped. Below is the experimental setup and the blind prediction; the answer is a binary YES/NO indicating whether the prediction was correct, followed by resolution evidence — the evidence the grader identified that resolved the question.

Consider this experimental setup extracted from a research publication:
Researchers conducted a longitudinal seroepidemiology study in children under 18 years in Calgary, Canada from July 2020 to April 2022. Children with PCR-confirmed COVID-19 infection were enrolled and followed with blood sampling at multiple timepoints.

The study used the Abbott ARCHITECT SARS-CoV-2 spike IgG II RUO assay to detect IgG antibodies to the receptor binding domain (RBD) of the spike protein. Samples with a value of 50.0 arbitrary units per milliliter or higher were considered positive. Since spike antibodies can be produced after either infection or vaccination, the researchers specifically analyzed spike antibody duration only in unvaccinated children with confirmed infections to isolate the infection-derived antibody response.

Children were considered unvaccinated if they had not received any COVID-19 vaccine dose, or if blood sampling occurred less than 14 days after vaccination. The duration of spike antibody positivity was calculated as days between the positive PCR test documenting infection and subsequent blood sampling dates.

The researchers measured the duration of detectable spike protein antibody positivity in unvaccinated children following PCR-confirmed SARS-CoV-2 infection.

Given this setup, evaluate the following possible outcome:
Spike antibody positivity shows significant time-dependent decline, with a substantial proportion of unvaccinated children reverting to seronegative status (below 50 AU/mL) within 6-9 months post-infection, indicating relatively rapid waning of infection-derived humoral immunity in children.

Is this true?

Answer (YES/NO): NO